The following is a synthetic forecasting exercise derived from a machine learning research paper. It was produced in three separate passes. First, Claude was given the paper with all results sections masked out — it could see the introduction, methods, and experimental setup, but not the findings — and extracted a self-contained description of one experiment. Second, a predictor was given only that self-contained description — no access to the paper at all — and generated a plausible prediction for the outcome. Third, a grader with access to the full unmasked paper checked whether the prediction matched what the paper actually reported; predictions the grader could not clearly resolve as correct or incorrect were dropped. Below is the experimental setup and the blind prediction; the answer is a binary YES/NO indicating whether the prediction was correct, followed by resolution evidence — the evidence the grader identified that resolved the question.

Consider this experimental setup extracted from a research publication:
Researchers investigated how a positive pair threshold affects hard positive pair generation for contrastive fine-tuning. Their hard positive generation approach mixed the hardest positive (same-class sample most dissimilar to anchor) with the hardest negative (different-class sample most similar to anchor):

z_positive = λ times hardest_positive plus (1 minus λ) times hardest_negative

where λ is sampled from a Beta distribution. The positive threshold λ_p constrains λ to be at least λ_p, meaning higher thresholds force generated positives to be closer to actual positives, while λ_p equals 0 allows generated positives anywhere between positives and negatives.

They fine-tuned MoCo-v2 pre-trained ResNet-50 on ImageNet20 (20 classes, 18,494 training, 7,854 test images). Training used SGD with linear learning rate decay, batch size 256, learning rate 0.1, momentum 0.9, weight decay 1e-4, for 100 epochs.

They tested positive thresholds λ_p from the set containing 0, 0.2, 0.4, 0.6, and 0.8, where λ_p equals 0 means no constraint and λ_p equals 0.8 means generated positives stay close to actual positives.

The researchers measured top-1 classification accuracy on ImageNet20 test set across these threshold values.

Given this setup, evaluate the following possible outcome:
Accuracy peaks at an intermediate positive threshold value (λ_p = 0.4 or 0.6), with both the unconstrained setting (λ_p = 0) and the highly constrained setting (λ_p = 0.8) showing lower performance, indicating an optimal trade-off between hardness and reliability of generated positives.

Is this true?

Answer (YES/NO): NO